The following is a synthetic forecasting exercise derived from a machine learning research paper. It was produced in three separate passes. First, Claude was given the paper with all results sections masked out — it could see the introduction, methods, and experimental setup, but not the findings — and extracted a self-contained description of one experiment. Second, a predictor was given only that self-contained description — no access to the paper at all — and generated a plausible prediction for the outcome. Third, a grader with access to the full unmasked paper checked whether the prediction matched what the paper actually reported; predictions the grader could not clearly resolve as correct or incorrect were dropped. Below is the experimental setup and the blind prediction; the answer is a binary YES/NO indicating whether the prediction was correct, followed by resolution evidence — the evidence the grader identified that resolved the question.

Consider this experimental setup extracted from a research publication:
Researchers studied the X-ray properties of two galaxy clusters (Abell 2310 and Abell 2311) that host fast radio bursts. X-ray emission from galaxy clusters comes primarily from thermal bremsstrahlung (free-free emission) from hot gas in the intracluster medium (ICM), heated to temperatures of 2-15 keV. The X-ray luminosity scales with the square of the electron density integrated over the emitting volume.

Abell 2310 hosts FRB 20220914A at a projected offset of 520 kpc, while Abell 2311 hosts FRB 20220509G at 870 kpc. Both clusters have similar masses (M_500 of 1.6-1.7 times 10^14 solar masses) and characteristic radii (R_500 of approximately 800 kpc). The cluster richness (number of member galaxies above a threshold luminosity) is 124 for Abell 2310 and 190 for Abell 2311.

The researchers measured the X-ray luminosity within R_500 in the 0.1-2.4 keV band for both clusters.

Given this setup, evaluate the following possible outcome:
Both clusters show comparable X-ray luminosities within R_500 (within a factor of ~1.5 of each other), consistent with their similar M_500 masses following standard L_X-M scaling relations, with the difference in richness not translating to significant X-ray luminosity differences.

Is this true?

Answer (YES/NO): NO